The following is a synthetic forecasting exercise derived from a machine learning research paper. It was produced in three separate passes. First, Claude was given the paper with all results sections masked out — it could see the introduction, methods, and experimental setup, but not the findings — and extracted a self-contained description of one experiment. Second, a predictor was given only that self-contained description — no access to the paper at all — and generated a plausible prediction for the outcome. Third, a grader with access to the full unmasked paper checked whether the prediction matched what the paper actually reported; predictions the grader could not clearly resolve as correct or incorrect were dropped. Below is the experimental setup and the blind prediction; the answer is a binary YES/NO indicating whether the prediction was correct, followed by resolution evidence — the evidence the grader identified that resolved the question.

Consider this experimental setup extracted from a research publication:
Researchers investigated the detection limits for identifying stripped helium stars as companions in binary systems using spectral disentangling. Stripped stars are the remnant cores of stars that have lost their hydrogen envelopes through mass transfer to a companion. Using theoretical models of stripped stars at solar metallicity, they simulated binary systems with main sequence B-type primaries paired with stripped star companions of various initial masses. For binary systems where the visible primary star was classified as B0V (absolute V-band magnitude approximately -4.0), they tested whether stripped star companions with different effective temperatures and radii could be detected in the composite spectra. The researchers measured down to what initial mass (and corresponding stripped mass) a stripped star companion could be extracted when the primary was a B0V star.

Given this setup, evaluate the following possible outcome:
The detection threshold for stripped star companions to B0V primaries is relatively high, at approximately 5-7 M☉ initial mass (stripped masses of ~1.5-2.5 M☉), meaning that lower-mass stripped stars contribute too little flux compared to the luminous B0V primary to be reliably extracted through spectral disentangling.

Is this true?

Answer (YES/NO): NO